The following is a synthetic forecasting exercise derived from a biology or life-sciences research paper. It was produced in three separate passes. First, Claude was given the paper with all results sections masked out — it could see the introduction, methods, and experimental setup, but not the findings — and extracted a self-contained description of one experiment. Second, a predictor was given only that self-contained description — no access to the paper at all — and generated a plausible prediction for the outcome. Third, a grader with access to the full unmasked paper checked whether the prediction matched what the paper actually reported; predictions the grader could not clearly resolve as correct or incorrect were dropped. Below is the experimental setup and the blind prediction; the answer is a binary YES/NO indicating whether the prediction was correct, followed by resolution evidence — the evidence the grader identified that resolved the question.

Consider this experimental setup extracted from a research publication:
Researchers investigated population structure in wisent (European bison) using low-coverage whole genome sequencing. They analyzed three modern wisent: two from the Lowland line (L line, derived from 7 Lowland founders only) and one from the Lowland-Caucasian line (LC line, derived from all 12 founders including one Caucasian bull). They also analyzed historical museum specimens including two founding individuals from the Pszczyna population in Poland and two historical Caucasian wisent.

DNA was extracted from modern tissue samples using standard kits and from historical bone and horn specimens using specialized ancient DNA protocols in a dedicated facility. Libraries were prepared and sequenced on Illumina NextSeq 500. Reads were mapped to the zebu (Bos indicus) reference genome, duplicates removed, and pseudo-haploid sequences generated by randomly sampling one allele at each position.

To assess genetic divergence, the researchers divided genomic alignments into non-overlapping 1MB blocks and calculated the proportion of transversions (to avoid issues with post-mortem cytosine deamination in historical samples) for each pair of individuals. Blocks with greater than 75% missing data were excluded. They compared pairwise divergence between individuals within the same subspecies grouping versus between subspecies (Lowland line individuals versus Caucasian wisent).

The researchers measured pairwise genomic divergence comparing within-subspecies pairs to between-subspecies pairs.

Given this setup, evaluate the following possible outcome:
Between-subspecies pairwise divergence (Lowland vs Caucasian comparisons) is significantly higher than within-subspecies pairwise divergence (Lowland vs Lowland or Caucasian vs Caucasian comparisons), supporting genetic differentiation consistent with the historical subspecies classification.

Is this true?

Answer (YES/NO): YES